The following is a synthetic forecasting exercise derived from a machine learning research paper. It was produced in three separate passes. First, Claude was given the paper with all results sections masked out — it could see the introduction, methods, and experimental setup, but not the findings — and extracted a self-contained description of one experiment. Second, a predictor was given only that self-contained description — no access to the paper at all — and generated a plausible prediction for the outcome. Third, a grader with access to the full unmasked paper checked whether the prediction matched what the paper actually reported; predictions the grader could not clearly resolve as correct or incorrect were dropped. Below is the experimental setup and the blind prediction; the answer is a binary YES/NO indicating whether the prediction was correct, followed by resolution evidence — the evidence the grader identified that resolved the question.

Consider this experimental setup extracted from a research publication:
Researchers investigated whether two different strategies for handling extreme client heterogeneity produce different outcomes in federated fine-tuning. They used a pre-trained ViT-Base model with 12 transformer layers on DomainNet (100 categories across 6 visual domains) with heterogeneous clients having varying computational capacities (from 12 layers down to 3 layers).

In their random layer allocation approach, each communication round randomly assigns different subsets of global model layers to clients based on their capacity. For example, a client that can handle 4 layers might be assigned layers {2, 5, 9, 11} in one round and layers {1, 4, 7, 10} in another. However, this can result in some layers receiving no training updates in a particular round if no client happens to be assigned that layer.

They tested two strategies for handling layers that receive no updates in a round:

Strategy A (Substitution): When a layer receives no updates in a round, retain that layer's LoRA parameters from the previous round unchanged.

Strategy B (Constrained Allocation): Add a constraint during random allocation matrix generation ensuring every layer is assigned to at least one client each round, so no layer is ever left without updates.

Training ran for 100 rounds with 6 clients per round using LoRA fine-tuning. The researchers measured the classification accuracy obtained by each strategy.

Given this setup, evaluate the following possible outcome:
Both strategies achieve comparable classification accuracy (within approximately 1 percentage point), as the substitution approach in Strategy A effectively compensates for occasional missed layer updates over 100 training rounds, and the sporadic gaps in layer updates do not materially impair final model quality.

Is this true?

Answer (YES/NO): NO